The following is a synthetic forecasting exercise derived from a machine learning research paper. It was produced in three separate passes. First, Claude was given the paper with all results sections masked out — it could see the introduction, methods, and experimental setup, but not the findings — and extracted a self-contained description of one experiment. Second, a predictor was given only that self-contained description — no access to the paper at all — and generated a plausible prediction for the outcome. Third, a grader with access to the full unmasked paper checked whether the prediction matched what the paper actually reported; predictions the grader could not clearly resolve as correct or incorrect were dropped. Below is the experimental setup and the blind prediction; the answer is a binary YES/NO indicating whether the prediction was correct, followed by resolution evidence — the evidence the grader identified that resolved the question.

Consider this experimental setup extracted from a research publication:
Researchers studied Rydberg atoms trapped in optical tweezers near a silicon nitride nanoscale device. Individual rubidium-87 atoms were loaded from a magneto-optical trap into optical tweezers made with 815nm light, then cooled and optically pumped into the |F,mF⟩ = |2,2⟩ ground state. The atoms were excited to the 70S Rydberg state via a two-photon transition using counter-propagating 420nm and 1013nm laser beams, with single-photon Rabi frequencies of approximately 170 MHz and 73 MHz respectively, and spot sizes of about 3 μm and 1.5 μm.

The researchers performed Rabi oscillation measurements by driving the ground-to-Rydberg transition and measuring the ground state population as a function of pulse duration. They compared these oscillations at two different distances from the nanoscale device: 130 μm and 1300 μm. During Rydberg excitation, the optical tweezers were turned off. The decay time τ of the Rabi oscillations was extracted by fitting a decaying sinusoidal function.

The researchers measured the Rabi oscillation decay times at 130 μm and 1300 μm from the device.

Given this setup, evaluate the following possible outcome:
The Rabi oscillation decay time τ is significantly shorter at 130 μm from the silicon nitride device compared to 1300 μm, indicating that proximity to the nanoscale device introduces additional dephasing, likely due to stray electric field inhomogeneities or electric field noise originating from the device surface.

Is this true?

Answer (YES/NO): YES